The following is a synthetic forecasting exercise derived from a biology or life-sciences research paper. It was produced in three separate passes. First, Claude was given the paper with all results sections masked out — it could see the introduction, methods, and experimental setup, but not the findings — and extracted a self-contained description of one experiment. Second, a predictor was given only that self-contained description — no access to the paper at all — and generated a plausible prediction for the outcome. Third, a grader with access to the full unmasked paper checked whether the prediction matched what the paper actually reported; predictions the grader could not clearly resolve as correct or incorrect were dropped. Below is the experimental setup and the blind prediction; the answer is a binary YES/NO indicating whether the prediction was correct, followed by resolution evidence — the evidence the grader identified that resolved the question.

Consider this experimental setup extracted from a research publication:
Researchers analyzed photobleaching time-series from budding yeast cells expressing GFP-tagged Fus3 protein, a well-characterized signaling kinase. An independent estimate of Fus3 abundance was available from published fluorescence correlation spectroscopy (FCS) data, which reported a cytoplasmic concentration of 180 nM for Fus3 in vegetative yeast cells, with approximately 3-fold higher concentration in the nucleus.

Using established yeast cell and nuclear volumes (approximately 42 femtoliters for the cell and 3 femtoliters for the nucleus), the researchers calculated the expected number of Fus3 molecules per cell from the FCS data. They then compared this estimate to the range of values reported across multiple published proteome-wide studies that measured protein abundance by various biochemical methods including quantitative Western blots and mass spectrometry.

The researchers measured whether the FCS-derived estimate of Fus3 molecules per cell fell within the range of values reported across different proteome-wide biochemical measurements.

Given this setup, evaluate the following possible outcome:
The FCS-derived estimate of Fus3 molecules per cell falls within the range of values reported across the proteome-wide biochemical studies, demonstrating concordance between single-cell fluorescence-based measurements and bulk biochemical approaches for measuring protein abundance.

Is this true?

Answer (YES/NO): YES